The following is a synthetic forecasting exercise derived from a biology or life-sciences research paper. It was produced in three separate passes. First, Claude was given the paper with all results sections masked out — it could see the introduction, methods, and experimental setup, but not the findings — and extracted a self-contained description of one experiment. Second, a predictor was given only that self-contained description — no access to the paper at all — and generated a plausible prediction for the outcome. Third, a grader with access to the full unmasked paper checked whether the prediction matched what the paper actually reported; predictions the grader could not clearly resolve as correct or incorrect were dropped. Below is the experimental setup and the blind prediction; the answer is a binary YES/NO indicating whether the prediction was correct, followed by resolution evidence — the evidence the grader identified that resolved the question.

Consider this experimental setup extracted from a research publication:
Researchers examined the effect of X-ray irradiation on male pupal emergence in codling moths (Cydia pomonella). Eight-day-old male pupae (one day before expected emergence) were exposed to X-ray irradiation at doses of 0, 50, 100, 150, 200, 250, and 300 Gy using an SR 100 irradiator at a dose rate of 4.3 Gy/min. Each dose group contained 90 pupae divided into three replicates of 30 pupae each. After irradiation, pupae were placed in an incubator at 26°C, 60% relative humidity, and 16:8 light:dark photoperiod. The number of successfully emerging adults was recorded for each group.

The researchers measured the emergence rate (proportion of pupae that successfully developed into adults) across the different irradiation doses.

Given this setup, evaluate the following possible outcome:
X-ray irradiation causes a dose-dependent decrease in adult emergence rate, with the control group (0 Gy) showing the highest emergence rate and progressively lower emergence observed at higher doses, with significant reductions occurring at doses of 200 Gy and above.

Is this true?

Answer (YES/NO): NO